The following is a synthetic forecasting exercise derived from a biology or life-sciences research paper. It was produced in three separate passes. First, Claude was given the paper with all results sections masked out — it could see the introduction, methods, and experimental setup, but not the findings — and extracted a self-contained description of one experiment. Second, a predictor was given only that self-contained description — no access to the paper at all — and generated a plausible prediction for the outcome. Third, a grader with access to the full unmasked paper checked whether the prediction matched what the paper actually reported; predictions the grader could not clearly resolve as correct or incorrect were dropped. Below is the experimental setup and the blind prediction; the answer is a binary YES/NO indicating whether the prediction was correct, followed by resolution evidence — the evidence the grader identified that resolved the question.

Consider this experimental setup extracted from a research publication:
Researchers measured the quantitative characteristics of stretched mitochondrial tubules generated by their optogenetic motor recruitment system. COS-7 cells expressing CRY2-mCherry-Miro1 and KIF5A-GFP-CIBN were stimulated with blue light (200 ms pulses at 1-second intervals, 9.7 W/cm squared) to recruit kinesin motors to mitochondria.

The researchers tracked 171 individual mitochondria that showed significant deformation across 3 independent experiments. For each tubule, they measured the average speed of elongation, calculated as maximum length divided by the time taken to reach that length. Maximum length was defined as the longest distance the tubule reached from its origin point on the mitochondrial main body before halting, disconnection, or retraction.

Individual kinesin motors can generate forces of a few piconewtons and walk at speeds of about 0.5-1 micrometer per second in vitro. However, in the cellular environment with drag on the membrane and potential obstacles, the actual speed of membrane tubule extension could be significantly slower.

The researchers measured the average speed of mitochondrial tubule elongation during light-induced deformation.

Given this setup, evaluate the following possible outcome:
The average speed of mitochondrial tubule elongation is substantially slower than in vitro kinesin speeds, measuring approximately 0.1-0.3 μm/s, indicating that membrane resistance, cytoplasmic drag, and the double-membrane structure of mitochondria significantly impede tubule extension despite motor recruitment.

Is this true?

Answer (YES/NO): NO